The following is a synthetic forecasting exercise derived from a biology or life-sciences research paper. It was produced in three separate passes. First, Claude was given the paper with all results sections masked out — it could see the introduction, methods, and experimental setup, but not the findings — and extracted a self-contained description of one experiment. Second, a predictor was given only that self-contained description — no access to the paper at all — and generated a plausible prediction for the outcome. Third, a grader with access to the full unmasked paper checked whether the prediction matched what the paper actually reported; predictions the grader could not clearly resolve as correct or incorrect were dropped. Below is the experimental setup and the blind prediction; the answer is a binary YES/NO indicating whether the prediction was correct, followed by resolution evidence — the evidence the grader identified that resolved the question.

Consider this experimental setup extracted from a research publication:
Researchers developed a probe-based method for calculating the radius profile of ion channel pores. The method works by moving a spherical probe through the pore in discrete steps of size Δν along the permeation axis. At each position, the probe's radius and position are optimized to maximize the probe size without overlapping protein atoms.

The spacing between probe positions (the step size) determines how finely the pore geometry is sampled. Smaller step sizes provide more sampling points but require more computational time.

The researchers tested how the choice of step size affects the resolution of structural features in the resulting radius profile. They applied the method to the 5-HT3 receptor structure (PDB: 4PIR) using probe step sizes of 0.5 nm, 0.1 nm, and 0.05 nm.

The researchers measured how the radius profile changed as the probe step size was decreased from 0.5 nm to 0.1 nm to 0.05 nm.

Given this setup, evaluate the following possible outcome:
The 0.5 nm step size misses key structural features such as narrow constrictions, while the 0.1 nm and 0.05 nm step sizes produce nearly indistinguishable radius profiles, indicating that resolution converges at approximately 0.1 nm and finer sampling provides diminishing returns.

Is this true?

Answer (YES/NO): YES